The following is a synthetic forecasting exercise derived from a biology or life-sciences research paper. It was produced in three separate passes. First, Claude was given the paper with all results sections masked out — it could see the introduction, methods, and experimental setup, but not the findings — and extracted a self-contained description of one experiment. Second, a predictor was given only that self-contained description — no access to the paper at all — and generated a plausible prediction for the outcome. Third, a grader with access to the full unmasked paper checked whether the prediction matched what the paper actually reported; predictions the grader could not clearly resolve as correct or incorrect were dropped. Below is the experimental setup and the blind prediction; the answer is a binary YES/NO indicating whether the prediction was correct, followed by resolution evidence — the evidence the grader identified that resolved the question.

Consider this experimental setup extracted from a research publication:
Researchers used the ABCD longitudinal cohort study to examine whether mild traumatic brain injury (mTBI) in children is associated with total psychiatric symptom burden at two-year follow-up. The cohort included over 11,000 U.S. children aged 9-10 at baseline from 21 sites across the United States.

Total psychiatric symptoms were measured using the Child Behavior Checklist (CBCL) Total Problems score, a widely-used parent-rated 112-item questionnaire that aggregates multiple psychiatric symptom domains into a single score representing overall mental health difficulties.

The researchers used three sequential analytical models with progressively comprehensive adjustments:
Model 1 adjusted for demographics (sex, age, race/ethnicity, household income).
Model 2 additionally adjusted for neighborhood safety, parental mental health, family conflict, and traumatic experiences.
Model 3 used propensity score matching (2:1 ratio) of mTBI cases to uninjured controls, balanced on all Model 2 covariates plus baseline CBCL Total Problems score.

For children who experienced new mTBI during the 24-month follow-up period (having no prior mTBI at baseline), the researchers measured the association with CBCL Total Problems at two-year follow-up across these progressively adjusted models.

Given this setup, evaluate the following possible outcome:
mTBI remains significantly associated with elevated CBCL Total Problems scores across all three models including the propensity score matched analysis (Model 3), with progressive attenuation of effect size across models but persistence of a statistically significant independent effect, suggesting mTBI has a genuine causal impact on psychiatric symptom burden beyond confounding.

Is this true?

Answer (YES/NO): NO